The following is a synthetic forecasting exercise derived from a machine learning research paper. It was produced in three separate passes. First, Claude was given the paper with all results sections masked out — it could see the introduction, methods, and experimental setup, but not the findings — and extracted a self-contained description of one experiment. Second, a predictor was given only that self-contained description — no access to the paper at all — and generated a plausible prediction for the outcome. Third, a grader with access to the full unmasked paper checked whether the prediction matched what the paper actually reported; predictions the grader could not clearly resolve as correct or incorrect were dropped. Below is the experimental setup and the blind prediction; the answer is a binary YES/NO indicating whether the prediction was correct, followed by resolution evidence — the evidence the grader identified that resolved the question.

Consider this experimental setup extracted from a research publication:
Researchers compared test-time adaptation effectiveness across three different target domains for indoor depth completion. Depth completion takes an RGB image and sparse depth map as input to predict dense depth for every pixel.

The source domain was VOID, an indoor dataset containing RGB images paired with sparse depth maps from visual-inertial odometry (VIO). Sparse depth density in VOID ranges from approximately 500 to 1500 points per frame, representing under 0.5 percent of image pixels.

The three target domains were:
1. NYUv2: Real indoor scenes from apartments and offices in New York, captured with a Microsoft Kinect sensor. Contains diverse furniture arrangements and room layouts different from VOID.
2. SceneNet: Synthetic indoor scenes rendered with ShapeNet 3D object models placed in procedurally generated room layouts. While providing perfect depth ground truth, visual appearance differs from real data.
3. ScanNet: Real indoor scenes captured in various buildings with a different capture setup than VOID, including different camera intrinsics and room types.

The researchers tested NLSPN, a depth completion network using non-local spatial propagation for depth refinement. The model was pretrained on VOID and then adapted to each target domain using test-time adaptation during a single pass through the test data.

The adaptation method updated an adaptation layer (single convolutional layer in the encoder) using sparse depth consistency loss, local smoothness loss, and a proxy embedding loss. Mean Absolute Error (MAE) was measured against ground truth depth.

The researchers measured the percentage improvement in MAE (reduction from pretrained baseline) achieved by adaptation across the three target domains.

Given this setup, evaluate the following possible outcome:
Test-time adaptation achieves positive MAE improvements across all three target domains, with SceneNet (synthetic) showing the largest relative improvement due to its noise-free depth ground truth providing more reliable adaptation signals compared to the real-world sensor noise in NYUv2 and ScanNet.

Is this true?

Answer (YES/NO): NO